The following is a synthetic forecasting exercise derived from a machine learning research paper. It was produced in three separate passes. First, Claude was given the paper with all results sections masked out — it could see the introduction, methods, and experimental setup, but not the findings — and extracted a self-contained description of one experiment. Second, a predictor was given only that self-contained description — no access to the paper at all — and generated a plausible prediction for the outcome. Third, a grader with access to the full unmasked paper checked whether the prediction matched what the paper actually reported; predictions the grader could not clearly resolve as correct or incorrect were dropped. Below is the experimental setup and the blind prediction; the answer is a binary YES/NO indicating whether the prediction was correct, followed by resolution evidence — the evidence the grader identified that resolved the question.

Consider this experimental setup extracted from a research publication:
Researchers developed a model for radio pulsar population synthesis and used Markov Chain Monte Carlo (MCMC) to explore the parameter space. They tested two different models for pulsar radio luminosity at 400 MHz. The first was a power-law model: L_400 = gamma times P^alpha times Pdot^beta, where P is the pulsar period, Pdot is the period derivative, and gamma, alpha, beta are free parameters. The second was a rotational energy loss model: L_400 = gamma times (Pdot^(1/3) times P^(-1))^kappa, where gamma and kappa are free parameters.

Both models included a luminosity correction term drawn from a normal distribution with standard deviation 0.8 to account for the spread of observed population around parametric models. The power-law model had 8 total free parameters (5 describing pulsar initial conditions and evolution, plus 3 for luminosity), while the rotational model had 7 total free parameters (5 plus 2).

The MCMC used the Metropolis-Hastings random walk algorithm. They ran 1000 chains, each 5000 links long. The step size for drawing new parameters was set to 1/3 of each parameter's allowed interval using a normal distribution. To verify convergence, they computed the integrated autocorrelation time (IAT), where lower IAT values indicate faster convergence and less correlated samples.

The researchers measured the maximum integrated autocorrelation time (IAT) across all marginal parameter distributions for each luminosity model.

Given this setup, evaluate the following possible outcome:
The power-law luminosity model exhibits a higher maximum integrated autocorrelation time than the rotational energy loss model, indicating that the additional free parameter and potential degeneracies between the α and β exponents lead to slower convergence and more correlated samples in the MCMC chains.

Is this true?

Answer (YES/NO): YES